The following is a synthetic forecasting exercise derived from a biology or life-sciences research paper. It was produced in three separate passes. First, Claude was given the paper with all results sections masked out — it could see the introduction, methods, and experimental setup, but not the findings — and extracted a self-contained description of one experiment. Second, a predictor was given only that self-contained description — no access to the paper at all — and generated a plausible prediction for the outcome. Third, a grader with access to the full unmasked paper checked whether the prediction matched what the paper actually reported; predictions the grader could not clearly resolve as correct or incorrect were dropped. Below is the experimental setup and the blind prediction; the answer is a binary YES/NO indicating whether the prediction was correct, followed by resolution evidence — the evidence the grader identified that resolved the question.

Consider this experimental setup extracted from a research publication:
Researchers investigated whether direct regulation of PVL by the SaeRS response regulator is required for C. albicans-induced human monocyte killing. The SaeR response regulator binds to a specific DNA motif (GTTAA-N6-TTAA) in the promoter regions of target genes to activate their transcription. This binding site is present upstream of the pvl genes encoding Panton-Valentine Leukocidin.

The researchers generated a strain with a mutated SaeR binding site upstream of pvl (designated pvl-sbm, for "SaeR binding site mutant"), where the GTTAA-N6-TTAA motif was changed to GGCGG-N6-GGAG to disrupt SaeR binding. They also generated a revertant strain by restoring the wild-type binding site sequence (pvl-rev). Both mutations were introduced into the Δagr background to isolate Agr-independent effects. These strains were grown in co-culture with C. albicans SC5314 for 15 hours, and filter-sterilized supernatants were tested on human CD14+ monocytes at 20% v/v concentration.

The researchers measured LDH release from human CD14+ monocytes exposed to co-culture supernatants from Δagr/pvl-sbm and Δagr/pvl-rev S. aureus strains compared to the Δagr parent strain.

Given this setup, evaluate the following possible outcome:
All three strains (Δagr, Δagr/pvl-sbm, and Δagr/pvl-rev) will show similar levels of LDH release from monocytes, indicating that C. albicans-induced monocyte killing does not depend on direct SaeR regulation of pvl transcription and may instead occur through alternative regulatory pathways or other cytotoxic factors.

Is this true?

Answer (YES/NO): NO